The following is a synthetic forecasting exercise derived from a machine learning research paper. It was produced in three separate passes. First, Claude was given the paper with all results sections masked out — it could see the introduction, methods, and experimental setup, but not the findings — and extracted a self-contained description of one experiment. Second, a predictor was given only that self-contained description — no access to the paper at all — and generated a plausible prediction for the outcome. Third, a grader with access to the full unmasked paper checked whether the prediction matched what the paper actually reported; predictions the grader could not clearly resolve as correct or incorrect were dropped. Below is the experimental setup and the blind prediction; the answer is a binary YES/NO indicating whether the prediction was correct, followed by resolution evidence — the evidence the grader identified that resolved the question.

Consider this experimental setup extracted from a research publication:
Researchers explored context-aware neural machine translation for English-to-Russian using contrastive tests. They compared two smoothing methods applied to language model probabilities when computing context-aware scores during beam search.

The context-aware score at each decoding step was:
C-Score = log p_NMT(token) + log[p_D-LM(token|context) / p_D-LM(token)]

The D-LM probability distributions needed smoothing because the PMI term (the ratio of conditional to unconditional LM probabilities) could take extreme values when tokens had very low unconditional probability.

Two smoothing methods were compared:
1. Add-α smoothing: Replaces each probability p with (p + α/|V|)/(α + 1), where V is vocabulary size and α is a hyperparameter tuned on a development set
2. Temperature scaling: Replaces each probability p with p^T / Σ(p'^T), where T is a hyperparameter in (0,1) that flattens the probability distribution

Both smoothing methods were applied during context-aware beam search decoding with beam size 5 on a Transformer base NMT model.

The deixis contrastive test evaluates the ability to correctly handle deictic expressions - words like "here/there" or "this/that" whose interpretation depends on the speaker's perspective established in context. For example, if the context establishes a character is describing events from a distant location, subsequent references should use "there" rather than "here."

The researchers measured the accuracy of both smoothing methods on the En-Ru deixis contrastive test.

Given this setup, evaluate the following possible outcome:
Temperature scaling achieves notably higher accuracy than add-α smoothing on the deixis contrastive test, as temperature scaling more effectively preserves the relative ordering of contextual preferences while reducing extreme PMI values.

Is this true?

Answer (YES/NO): NO